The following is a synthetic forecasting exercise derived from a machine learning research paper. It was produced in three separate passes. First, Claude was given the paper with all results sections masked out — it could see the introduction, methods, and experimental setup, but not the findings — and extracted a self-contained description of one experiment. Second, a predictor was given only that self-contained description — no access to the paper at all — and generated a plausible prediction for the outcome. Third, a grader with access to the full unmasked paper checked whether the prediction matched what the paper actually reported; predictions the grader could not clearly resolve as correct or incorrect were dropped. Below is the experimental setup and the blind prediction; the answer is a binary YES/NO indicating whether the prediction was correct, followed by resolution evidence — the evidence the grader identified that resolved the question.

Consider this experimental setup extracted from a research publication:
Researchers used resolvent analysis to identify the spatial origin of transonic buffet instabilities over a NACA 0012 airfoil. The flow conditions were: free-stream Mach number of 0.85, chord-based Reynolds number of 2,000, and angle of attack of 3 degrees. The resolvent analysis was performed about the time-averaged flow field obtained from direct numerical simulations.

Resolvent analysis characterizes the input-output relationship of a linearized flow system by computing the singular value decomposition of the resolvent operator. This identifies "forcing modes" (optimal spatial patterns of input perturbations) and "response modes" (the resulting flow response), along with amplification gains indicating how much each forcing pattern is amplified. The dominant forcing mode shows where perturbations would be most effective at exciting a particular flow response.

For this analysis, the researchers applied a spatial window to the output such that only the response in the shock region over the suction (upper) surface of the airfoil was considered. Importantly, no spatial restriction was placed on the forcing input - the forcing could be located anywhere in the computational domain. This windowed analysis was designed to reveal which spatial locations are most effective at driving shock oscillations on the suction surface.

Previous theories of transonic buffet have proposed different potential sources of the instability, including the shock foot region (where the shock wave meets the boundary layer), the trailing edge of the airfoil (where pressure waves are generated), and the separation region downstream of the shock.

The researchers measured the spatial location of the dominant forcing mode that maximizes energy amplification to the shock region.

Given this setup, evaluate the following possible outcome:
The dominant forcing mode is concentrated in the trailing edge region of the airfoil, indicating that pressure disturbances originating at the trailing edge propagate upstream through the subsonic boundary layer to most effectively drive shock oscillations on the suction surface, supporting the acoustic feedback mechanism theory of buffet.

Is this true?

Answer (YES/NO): NO